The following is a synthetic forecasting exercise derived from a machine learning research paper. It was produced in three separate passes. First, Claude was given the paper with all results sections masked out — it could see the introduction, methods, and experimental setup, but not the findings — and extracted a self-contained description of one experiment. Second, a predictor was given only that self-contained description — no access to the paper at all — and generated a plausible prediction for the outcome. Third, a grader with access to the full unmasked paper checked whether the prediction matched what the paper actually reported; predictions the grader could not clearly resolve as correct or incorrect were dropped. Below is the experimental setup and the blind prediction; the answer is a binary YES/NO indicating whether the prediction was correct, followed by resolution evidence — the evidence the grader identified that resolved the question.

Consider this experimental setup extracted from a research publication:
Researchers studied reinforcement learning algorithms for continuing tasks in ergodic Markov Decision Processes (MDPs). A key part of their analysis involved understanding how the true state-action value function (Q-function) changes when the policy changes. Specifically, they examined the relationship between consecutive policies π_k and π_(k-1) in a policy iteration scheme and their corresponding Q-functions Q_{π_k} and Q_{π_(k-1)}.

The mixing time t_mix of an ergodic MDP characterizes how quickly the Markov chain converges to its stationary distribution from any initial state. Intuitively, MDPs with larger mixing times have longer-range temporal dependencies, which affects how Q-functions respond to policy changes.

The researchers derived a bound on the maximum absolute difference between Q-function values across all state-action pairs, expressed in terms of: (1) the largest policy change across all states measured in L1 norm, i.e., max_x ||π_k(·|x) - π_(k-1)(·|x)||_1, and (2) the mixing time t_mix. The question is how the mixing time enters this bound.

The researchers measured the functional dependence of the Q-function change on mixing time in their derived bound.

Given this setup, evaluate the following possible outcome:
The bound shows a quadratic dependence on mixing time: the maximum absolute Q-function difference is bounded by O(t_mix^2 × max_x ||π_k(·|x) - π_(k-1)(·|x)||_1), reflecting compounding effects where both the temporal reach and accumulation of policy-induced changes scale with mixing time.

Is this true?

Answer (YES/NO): YES